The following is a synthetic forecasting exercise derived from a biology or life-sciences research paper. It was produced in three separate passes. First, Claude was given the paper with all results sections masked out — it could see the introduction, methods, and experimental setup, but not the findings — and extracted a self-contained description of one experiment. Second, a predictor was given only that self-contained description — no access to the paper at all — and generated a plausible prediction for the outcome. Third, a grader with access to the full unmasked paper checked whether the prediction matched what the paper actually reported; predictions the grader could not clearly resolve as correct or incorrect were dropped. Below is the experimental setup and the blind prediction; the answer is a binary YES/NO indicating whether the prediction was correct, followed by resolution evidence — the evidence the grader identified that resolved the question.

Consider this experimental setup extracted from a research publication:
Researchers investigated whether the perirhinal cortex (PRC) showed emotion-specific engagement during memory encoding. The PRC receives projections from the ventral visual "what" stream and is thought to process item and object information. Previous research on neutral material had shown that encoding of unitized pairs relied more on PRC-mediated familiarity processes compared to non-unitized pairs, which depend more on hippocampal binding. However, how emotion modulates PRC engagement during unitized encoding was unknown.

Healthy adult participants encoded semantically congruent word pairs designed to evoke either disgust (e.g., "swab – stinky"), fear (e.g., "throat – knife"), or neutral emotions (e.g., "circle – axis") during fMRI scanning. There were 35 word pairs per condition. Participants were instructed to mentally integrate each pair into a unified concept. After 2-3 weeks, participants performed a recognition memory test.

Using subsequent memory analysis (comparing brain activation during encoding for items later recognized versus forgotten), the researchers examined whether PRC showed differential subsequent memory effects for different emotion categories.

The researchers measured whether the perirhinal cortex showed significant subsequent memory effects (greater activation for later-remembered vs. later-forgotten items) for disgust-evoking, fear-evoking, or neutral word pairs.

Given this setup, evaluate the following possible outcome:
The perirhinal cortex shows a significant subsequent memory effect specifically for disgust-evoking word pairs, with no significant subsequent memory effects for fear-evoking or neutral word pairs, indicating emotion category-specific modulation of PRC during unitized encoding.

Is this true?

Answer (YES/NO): NO